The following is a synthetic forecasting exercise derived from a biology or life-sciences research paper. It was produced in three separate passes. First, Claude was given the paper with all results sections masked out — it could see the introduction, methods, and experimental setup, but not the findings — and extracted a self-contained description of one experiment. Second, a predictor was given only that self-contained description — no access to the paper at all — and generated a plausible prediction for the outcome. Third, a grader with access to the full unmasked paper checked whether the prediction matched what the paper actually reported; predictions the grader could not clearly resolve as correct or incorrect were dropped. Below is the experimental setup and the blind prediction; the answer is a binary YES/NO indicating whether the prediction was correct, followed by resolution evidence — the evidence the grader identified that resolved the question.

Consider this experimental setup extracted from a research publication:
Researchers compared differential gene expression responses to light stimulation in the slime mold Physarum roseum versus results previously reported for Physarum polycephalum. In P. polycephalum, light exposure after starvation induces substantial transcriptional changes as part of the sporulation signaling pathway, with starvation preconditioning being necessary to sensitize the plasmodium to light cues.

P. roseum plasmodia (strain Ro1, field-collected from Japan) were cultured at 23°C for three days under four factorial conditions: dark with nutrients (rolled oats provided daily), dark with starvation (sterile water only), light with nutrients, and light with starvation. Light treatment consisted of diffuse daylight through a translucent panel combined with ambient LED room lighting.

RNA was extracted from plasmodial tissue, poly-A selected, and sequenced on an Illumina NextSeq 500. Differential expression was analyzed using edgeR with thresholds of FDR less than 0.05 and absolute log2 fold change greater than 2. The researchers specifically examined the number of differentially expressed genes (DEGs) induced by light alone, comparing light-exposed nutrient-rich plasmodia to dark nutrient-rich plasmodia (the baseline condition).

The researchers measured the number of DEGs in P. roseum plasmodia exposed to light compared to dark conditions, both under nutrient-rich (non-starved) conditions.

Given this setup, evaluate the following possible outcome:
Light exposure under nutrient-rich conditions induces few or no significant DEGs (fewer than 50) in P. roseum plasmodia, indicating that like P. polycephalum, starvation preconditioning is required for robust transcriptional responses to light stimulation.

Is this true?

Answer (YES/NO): NO